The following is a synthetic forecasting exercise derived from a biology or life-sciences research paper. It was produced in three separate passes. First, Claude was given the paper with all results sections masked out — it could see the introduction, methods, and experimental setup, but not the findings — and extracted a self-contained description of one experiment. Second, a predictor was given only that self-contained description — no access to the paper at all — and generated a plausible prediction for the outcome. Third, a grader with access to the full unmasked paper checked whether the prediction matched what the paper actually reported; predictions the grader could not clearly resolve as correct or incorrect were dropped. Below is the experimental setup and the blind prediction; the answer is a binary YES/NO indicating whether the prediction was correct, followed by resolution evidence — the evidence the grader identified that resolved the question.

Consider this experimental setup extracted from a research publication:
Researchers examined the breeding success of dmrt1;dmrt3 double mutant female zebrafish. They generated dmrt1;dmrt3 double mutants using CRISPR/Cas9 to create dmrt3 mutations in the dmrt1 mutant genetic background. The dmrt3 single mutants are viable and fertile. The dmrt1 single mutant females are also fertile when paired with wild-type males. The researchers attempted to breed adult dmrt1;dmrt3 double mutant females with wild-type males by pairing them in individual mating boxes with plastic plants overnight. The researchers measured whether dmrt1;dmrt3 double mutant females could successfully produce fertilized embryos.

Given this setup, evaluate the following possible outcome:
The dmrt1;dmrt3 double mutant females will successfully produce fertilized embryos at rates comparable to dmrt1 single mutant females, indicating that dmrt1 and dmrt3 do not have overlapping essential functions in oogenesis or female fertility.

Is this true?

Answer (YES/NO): NO